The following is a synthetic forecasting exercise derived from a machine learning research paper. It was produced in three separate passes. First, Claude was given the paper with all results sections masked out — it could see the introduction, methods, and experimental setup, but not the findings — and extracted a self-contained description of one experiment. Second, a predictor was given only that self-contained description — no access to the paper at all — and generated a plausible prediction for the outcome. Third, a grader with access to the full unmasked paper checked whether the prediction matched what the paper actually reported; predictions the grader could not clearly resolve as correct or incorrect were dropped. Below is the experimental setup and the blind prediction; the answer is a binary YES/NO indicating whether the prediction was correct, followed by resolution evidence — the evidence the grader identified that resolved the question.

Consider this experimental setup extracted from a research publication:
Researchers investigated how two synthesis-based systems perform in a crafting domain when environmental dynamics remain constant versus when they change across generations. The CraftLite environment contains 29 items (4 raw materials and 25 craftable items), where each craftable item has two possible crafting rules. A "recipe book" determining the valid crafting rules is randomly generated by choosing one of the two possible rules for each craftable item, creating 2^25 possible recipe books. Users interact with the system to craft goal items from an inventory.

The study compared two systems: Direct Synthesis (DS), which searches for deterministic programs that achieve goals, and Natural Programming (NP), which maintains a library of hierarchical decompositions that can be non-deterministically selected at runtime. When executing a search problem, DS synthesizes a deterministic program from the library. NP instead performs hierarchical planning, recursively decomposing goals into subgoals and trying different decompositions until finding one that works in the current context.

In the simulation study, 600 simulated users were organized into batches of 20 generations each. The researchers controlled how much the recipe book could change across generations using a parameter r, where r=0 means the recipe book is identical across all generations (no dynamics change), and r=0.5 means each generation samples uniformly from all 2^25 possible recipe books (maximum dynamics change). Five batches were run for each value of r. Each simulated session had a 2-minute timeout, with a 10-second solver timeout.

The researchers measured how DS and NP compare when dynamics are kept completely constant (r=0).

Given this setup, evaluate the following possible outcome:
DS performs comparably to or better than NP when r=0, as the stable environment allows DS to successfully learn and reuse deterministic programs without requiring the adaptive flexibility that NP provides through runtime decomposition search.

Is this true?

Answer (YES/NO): YES